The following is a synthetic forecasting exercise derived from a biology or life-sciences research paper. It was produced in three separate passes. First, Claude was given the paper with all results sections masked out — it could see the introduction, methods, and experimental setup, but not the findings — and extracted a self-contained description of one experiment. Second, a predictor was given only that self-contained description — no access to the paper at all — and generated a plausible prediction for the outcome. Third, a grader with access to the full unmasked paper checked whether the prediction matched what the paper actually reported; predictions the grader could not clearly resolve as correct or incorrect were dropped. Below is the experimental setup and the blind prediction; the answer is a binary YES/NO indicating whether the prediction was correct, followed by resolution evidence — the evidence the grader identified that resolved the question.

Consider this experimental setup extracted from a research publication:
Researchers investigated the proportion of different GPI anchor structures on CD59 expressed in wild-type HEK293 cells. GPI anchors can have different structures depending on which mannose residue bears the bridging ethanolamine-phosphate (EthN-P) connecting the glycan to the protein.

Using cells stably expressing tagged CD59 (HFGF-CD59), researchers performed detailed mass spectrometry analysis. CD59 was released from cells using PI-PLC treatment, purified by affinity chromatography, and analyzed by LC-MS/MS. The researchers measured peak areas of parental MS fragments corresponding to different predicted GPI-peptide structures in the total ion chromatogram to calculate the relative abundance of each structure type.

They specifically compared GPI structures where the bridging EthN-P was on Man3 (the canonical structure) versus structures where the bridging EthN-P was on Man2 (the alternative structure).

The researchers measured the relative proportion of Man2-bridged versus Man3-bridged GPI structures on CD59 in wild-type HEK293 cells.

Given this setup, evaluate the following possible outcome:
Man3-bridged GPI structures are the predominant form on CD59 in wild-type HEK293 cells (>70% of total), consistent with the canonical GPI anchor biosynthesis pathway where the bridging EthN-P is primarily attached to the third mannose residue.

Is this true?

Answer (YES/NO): YES